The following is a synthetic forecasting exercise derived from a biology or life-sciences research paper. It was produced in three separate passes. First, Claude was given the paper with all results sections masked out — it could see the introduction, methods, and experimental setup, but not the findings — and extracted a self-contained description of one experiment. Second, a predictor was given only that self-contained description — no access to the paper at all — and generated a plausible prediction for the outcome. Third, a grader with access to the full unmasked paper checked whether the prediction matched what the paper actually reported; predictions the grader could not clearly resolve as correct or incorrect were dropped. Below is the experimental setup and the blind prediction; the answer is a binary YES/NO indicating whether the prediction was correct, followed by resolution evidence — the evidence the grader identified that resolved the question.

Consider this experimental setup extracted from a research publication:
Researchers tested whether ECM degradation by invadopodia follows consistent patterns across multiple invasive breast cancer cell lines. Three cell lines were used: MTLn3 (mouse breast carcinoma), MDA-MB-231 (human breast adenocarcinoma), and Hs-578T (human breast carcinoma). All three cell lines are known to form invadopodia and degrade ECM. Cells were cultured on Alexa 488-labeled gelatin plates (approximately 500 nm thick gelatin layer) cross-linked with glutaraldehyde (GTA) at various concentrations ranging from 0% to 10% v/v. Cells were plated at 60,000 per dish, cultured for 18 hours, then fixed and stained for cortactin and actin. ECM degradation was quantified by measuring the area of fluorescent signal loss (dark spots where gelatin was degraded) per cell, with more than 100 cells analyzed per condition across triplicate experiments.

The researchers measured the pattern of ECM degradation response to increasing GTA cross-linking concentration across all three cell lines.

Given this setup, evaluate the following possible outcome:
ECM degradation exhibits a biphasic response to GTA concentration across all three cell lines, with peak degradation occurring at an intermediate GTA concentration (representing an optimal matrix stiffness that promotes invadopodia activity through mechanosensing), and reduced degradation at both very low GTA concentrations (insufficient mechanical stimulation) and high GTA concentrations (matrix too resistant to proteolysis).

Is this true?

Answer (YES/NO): YES